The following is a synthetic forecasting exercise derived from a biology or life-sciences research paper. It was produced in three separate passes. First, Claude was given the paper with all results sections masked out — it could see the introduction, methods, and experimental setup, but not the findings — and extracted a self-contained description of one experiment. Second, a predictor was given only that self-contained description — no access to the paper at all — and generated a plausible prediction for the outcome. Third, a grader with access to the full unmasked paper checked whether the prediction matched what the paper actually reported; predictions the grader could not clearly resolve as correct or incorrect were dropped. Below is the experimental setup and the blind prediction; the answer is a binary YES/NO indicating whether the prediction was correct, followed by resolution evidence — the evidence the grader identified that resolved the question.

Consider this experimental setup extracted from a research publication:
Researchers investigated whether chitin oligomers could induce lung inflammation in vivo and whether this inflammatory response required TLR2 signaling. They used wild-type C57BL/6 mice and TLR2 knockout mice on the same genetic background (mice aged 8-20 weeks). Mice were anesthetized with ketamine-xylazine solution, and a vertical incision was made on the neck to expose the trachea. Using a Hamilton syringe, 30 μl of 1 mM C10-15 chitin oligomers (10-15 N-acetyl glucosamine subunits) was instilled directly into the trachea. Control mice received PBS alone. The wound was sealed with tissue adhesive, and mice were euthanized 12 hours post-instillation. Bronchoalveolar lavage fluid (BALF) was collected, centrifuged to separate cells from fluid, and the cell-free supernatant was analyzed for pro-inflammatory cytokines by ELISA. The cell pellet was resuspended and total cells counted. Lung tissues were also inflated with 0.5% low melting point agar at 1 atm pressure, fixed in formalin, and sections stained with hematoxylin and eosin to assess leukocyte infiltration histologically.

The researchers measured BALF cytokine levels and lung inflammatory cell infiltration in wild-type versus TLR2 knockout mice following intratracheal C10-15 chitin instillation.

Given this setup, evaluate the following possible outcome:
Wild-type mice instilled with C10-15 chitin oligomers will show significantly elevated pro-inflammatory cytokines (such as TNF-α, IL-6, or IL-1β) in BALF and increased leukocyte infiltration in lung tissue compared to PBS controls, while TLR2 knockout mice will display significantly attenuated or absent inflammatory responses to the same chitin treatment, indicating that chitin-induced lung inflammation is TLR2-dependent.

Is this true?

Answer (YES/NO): YES